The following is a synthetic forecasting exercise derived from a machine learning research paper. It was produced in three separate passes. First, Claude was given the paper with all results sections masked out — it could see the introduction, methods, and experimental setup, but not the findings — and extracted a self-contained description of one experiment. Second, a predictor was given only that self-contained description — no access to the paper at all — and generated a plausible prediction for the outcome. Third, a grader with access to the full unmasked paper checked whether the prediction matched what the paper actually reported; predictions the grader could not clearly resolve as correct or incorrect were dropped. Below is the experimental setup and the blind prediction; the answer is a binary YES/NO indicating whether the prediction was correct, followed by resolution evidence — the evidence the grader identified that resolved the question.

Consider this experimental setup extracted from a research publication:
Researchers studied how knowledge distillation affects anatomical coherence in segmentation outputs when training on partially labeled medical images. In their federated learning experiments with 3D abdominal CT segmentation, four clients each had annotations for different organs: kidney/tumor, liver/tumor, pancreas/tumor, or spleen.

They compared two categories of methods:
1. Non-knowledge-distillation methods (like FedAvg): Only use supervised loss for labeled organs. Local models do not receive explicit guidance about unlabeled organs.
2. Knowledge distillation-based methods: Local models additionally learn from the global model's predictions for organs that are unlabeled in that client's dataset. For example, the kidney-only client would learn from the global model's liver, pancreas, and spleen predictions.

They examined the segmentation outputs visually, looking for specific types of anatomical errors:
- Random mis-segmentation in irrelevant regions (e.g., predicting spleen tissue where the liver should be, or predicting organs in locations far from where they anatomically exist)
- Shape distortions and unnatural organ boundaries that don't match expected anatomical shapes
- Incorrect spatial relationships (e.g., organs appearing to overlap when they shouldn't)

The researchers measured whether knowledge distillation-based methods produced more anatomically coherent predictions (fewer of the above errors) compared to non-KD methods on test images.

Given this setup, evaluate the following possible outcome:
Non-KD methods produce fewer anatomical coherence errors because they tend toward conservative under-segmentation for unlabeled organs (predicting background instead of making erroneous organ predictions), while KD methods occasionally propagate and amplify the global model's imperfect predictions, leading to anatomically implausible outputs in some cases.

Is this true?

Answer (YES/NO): NO